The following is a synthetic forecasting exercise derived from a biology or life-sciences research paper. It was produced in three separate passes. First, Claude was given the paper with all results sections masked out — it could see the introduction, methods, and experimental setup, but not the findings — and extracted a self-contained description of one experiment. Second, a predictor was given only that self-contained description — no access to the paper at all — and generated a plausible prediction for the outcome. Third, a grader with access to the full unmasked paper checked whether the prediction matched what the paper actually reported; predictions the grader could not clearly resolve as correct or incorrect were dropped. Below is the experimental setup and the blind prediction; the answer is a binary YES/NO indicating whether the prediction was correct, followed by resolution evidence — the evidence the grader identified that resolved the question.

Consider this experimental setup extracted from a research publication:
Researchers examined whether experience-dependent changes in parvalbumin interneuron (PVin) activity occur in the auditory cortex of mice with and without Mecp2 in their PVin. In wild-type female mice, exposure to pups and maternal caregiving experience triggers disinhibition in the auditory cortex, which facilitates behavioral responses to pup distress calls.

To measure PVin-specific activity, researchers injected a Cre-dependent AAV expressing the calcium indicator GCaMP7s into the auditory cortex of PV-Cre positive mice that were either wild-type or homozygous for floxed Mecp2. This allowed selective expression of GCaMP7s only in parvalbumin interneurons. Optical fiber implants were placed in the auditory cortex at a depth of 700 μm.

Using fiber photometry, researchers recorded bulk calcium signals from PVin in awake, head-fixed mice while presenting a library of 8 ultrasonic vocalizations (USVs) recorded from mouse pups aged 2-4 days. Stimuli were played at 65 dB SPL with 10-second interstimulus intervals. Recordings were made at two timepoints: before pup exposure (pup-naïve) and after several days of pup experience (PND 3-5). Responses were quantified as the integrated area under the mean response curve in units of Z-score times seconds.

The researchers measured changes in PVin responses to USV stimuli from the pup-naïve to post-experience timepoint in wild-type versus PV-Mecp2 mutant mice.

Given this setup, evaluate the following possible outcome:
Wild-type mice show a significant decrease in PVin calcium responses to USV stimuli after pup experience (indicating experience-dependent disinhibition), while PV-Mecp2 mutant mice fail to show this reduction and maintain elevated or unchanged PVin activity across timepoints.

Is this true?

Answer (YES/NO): YES